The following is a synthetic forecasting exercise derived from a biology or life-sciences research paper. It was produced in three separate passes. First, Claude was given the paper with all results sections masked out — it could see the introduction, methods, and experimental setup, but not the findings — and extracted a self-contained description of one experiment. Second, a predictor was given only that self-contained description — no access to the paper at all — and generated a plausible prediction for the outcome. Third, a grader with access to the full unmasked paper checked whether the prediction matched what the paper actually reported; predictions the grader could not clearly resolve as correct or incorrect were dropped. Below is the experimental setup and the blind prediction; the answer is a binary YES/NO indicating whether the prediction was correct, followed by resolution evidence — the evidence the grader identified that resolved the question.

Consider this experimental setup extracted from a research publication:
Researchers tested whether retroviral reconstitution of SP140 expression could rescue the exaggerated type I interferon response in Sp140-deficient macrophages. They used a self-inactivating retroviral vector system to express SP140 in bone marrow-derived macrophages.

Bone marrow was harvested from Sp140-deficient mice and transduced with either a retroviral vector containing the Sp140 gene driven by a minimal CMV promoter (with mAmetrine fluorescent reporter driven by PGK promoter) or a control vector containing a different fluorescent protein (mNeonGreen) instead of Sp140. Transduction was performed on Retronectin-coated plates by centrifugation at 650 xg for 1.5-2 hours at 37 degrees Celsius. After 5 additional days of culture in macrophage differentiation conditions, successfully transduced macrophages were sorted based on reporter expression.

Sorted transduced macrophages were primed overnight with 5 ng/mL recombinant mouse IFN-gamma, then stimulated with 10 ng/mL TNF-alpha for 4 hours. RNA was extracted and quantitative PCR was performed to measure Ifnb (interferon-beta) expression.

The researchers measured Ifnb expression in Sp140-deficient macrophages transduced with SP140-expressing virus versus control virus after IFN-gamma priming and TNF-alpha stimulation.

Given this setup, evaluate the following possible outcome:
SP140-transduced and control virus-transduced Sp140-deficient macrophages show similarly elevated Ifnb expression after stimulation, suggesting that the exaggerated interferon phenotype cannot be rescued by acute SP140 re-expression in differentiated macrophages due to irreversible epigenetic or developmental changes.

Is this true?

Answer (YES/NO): NO